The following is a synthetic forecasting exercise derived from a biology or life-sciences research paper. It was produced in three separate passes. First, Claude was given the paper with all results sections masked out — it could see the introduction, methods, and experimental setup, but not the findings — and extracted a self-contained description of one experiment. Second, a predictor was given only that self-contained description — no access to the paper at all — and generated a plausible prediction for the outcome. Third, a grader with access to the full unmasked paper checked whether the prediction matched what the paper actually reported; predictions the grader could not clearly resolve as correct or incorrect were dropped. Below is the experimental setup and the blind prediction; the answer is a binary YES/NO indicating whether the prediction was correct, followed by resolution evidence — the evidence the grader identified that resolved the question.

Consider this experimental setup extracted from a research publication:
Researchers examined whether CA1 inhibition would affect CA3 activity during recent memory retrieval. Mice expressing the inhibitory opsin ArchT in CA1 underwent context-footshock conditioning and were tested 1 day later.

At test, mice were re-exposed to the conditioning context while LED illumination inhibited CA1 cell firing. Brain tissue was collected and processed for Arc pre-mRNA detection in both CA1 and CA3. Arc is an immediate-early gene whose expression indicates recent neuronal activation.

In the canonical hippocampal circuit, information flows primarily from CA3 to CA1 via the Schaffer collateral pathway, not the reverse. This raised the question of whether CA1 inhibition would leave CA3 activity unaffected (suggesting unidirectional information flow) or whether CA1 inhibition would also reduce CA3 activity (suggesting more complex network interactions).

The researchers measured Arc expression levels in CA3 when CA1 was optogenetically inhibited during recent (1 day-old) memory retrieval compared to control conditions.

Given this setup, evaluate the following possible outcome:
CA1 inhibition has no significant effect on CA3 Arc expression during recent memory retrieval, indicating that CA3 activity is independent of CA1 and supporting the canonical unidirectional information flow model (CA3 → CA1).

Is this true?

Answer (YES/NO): NO